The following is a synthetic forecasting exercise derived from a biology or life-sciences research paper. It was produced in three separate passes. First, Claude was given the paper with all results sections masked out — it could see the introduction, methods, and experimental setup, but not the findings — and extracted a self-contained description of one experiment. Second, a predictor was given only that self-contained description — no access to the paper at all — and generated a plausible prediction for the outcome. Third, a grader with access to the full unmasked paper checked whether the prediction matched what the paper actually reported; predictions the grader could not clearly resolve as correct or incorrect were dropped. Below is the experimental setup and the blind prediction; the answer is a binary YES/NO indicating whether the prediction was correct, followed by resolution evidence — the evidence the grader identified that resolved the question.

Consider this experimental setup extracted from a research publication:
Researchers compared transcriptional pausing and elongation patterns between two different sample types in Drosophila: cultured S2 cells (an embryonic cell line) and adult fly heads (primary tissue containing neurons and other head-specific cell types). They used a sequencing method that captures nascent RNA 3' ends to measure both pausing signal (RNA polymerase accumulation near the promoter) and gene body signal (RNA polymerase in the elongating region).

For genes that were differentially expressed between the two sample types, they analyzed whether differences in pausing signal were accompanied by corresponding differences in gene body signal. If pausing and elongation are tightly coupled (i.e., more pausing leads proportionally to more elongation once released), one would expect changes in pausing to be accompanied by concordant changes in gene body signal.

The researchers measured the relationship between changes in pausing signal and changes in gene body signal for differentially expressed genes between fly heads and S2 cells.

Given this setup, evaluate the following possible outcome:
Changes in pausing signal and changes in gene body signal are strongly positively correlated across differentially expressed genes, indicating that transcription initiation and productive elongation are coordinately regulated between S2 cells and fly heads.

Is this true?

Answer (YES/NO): NO